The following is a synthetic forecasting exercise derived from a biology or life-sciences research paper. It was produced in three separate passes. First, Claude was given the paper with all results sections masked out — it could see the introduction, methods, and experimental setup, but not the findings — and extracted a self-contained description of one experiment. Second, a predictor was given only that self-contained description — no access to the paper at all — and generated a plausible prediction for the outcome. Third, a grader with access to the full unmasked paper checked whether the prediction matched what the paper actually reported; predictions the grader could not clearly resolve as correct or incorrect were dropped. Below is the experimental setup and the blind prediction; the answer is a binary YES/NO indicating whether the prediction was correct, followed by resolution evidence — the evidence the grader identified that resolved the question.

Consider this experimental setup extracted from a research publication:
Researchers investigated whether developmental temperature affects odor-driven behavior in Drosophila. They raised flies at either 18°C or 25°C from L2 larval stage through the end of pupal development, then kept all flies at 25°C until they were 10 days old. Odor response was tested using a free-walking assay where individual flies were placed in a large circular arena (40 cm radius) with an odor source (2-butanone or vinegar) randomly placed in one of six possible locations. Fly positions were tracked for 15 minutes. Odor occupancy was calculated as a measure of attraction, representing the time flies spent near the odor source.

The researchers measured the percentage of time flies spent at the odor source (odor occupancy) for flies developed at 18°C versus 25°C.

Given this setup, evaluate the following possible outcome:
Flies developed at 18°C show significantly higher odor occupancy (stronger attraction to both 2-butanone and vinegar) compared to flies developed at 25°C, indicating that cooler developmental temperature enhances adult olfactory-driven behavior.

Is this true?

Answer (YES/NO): YES